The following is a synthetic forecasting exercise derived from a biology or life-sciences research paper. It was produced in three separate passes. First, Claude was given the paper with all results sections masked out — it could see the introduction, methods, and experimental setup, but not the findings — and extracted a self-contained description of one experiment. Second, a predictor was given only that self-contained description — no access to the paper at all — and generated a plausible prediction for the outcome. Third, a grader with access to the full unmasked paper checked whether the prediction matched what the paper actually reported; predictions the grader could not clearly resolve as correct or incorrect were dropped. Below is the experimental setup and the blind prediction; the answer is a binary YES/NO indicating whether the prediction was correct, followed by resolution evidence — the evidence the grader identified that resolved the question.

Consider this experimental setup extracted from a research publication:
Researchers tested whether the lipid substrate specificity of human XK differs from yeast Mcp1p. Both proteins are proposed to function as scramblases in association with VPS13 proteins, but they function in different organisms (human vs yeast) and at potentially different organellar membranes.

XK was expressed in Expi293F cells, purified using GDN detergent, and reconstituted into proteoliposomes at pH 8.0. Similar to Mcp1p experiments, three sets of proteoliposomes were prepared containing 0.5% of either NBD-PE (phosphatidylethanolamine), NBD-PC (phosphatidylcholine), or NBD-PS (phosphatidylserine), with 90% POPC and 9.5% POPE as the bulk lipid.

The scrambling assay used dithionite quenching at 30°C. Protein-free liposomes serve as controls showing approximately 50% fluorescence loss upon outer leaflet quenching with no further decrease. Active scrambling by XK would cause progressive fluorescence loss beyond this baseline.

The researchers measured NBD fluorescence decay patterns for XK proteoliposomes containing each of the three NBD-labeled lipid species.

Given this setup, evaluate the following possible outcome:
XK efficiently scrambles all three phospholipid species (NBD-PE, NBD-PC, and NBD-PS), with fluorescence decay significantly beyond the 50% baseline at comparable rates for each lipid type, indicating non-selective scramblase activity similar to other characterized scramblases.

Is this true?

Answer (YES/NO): YES